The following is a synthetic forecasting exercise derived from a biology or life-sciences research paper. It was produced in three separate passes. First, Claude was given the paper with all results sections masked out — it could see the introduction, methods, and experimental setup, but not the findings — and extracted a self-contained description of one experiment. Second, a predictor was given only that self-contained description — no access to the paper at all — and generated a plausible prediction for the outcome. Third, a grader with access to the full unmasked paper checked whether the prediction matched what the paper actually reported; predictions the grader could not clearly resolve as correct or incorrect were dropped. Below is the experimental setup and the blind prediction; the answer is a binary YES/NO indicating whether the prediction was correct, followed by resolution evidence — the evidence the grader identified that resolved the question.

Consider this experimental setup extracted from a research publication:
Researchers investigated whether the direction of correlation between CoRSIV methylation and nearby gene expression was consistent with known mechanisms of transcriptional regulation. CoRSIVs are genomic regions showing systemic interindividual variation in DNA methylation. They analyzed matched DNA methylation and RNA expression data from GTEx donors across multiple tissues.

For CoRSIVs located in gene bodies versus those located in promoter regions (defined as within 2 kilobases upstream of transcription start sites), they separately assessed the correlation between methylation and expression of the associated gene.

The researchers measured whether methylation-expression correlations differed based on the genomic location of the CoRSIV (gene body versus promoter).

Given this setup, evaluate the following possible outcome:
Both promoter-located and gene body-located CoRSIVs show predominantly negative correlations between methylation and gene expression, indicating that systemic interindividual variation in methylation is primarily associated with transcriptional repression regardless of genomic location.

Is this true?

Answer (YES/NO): NO